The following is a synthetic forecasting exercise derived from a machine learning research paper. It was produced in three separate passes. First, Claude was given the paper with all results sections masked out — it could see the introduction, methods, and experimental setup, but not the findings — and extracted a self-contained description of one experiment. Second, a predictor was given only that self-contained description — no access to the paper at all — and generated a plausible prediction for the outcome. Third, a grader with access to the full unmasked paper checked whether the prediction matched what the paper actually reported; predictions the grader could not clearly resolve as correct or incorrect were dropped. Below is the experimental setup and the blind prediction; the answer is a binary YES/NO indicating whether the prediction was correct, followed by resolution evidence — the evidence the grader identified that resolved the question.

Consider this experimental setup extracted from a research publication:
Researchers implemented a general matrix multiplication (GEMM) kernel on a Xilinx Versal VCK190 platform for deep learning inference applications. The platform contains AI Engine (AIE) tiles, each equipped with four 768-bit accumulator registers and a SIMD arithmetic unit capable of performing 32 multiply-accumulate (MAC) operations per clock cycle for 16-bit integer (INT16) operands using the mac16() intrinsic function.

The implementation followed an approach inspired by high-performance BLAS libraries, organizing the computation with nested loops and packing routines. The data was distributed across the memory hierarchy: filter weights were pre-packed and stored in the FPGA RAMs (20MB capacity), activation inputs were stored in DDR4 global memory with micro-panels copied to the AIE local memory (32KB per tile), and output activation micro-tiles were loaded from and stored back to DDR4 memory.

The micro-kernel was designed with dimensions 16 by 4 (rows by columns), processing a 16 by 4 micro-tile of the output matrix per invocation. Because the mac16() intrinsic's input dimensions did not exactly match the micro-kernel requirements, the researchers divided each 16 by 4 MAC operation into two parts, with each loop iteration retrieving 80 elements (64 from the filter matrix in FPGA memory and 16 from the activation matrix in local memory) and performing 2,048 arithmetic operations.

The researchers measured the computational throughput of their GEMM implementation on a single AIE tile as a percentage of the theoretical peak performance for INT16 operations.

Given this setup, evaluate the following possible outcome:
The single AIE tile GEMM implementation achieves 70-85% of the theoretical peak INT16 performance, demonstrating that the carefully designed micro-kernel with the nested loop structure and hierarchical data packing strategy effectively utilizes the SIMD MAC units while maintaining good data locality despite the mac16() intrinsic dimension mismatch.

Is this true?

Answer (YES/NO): NO